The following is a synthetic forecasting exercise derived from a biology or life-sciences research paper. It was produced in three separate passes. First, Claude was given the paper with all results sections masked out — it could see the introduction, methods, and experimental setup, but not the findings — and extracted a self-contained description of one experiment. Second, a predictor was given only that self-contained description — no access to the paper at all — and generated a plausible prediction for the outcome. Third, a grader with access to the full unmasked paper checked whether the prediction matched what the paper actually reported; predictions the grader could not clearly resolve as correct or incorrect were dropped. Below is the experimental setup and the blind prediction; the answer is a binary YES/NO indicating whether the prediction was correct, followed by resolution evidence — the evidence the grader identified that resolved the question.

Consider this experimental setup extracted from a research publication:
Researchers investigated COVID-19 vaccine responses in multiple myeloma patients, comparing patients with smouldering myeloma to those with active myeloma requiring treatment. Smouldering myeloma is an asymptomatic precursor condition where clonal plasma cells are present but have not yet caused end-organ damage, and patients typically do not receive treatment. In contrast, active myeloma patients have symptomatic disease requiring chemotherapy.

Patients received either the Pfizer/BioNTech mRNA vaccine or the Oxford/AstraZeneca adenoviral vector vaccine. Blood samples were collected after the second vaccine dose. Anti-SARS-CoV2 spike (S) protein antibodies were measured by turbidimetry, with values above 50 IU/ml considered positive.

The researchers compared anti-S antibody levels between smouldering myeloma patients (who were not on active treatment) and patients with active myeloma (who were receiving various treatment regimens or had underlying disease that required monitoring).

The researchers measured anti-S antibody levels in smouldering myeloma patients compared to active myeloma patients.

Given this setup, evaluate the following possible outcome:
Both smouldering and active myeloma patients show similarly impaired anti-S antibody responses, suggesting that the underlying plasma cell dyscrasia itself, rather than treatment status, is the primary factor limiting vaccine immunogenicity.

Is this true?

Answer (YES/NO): NO